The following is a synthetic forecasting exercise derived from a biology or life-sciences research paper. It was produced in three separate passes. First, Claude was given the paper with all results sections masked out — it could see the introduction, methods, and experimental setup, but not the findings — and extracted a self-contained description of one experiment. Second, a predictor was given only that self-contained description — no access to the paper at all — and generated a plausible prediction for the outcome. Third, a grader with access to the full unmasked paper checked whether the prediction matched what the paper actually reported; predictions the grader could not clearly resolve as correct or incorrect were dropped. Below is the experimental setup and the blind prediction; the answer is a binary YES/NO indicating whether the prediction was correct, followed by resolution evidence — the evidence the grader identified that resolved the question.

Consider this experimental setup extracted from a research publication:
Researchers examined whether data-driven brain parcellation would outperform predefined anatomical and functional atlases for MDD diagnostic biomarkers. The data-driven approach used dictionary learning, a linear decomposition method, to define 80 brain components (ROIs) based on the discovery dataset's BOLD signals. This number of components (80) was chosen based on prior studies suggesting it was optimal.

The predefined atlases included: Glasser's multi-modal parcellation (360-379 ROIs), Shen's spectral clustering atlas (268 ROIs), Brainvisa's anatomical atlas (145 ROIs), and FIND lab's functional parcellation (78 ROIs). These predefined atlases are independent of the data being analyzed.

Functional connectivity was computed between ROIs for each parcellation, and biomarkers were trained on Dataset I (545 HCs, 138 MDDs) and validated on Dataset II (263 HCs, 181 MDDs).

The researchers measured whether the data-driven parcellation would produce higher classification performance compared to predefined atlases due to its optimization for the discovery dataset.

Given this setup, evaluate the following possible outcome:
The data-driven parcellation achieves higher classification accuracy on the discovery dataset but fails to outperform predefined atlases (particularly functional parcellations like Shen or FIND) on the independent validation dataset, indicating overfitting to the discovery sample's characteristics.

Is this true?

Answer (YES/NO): NO